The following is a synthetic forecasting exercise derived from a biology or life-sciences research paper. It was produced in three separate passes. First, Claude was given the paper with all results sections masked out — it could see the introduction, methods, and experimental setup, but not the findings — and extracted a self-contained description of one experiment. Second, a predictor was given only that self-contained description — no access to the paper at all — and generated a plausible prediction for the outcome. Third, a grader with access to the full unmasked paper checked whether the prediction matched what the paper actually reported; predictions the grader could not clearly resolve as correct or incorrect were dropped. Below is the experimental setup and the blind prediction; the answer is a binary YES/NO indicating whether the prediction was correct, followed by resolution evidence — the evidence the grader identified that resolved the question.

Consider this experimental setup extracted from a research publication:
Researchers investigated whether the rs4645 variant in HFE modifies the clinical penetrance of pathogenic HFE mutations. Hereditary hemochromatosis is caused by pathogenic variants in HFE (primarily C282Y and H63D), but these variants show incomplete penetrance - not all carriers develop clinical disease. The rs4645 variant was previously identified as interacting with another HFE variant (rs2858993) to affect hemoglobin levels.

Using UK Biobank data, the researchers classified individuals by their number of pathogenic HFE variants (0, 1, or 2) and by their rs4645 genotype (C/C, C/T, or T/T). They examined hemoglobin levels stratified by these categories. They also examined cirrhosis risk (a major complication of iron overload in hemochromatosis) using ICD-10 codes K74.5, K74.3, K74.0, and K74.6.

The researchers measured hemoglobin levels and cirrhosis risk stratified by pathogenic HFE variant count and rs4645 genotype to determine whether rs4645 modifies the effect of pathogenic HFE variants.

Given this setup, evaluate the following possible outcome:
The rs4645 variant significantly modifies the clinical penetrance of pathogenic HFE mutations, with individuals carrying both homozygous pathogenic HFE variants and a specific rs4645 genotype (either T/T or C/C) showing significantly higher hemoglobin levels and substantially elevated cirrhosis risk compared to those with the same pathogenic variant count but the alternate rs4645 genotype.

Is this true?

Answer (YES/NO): YES